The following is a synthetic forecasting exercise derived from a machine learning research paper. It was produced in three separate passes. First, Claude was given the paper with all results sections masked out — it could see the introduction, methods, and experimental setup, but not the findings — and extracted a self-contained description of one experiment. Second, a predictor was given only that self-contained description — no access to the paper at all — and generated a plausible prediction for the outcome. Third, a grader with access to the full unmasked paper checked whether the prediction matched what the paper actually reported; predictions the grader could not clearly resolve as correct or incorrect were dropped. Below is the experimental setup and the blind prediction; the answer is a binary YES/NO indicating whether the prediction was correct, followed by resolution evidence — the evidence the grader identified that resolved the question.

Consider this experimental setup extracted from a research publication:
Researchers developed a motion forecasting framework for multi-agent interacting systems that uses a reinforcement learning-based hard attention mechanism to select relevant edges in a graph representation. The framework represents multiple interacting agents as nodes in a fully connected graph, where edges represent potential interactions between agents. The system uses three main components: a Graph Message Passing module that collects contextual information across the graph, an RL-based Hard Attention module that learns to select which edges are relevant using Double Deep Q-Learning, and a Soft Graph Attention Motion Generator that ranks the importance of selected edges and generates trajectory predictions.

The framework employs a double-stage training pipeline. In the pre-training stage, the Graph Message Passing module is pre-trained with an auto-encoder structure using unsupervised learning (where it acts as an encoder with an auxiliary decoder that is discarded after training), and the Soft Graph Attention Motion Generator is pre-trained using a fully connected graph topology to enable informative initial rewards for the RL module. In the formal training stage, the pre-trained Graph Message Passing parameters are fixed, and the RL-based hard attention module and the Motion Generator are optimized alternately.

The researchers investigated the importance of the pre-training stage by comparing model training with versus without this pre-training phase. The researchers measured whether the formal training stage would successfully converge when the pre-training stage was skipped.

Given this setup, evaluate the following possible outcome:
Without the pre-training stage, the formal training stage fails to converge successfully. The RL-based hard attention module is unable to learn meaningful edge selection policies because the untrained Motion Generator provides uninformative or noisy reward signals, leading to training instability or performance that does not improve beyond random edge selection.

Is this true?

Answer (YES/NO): YES